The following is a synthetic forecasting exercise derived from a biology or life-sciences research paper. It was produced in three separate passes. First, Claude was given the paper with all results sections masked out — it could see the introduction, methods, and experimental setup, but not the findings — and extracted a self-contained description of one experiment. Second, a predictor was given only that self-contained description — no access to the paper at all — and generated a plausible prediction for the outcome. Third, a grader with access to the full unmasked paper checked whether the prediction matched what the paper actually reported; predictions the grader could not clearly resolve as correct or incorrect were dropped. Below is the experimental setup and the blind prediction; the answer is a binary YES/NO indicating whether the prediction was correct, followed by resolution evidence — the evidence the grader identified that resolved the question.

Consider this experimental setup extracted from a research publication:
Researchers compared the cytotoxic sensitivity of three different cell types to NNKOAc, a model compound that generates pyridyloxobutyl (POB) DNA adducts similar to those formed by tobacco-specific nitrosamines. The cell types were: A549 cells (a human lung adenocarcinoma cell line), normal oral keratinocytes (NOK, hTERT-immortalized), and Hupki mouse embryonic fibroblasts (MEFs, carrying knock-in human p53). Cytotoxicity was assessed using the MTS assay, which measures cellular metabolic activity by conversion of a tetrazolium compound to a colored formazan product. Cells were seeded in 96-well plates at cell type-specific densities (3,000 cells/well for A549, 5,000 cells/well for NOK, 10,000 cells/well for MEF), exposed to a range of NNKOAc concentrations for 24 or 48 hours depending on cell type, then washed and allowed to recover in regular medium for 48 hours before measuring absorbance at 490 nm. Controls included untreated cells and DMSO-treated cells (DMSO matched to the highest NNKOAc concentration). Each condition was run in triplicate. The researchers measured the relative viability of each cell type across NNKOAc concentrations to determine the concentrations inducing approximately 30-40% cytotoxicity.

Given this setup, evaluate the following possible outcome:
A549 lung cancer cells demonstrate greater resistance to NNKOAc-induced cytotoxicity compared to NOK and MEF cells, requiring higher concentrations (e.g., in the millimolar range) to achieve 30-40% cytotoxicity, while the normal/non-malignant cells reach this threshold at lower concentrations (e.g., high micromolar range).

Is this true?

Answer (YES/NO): NO